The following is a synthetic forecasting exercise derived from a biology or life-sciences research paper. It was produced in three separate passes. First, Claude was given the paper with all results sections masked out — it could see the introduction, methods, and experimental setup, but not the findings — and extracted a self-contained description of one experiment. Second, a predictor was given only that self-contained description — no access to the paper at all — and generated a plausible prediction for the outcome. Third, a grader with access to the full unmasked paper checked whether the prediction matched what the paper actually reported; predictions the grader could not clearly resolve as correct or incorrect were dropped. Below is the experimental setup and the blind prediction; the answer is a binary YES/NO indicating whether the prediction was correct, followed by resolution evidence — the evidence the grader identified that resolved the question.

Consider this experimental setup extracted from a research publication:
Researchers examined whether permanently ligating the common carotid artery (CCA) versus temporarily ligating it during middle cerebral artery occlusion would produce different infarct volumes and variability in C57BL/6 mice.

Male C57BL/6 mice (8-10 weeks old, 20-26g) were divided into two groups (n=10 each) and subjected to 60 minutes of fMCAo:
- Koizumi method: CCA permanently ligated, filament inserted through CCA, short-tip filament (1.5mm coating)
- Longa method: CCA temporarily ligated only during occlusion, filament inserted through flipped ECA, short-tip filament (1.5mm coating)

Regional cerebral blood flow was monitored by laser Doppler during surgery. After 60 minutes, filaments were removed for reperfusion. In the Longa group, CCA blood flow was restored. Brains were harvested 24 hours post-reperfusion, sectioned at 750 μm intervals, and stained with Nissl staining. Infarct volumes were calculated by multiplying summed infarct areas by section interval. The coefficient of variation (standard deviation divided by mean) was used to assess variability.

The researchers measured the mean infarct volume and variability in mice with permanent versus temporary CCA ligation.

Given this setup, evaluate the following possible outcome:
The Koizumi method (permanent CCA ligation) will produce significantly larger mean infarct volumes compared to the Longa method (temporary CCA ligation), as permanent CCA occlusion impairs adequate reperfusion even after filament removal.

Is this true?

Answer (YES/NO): NO